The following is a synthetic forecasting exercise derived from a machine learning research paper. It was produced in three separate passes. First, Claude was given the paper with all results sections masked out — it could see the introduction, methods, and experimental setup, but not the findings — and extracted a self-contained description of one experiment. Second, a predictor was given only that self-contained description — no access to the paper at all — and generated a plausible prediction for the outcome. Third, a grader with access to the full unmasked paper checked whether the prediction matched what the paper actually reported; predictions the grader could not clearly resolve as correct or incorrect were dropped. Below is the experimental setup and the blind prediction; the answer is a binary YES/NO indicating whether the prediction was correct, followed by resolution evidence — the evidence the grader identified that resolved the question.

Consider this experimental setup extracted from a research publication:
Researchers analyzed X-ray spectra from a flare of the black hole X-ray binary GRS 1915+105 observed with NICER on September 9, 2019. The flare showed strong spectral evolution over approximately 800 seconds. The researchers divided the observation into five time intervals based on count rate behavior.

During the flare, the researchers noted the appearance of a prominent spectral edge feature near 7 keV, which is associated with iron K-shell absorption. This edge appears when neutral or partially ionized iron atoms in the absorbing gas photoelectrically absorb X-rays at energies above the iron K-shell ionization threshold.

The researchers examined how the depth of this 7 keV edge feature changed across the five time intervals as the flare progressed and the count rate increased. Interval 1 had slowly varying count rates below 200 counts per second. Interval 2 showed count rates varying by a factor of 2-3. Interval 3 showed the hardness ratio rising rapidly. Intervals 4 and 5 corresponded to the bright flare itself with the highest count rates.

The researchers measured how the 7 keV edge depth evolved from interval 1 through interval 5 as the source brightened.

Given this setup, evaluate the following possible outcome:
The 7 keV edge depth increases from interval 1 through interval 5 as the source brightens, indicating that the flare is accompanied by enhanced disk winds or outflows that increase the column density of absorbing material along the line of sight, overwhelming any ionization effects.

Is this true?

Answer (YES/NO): NO